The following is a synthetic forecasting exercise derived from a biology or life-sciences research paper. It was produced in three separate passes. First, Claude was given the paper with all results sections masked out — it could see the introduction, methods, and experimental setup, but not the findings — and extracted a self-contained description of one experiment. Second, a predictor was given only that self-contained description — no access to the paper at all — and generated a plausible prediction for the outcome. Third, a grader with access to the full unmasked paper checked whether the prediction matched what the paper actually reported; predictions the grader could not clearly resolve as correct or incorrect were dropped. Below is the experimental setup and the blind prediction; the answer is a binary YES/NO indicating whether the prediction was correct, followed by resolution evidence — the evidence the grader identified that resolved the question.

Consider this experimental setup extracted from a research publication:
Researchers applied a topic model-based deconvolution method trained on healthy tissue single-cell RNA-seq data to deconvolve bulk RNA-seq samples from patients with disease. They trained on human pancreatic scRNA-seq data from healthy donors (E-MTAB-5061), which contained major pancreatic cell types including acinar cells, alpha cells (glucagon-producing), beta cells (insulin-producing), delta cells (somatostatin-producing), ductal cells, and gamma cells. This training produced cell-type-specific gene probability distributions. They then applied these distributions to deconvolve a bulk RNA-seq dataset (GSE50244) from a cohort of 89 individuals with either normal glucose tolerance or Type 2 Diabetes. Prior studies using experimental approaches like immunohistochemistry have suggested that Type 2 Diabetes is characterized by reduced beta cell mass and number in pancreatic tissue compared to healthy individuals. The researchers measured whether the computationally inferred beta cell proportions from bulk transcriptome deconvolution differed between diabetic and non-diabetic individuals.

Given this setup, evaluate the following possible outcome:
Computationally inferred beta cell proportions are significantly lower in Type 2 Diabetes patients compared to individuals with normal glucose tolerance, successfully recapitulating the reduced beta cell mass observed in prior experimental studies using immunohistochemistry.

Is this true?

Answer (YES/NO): YES